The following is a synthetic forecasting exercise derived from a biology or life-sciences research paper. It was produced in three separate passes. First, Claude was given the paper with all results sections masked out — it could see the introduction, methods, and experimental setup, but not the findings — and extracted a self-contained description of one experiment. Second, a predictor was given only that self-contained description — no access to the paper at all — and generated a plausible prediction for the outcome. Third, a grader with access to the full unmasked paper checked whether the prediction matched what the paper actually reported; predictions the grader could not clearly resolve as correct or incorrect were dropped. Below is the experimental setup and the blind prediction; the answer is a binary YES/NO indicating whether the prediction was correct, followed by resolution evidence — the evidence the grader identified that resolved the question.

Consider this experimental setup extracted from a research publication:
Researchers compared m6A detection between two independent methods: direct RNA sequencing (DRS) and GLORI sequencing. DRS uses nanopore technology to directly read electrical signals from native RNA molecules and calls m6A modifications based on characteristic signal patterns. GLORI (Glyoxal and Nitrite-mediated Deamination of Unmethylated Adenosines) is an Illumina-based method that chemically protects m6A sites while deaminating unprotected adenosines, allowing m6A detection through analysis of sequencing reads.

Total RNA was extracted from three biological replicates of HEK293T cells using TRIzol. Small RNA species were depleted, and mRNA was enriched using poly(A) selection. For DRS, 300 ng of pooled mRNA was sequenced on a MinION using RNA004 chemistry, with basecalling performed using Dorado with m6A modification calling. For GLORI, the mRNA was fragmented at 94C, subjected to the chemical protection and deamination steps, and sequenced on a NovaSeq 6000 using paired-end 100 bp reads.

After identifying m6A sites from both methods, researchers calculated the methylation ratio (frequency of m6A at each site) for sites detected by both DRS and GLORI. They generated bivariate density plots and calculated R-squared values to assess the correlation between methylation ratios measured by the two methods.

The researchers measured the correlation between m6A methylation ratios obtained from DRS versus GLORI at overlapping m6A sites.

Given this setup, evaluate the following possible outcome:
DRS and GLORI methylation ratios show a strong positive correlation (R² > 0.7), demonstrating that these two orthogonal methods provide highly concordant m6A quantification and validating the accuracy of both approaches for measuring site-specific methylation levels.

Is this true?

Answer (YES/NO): YES